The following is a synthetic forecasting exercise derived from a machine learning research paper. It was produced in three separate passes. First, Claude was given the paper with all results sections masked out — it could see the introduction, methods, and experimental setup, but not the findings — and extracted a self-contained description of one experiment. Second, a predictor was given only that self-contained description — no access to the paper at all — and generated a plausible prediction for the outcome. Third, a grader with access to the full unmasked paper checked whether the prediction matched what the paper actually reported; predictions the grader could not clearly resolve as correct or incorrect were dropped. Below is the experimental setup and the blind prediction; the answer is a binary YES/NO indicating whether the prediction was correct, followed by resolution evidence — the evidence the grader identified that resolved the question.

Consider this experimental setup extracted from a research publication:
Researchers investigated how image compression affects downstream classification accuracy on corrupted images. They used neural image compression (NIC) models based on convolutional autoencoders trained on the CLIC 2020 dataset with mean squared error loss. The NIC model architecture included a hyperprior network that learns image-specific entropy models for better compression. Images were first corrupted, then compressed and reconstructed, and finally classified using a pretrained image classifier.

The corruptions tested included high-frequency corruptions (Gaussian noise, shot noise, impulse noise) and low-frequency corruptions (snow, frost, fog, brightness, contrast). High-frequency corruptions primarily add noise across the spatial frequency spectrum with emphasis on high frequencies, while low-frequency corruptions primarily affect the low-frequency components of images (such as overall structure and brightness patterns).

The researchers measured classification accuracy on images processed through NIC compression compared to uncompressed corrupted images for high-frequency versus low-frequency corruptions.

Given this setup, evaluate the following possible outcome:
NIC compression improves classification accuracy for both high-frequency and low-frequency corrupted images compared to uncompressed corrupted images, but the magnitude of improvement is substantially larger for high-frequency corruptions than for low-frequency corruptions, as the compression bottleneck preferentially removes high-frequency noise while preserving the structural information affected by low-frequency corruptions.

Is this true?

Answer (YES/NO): NO